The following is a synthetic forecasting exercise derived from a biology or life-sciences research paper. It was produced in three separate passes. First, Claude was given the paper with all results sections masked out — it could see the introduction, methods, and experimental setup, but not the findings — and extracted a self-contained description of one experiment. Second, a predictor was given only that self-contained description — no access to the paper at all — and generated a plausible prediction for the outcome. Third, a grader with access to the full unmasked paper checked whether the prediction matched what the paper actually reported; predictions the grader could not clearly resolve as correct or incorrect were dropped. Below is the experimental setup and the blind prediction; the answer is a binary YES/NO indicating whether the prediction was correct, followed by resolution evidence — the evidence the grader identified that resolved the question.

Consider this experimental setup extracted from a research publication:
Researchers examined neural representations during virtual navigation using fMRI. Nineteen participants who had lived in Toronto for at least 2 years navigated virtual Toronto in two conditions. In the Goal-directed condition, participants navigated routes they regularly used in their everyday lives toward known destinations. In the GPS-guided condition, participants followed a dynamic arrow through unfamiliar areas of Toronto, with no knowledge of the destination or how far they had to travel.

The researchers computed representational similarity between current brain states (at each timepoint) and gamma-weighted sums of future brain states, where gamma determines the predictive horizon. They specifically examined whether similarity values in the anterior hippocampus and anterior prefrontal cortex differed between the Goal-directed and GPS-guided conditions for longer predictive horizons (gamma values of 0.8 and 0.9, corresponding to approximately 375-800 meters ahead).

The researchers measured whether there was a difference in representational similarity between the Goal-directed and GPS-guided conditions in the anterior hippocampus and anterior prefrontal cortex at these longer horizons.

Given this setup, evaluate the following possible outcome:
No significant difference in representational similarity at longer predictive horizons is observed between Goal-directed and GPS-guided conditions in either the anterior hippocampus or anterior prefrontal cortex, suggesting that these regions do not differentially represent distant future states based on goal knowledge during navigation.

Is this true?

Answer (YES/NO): NO